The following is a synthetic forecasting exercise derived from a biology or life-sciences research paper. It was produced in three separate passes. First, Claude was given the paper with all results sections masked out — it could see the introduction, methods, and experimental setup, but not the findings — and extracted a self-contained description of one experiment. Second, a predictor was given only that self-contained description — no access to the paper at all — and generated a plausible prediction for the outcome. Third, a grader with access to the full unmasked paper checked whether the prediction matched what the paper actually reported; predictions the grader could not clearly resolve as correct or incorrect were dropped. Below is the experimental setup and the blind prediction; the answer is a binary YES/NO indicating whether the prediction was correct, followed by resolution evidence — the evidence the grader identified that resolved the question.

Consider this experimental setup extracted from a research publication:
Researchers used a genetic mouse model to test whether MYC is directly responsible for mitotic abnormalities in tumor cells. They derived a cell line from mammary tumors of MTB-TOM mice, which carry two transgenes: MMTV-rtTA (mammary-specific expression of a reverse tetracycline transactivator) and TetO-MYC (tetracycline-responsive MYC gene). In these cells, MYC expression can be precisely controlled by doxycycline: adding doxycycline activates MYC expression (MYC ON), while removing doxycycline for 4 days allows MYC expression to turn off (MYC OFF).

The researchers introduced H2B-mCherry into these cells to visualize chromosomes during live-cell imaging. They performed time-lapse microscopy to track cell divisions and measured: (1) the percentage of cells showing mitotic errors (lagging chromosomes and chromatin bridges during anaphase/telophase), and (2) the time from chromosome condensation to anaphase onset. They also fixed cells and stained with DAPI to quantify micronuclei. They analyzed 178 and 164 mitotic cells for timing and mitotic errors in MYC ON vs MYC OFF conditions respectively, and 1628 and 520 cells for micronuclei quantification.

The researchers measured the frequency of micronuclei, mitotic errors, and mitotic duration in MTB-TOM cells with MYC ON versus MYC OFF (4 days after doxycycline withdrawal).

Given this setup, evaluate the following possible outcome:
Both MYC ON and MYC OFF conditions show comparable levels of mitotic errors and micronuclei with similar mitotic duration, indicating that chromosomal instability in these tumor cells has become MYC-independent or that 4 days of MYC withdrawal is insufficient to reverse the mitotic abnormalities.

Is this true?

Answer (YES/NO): NO